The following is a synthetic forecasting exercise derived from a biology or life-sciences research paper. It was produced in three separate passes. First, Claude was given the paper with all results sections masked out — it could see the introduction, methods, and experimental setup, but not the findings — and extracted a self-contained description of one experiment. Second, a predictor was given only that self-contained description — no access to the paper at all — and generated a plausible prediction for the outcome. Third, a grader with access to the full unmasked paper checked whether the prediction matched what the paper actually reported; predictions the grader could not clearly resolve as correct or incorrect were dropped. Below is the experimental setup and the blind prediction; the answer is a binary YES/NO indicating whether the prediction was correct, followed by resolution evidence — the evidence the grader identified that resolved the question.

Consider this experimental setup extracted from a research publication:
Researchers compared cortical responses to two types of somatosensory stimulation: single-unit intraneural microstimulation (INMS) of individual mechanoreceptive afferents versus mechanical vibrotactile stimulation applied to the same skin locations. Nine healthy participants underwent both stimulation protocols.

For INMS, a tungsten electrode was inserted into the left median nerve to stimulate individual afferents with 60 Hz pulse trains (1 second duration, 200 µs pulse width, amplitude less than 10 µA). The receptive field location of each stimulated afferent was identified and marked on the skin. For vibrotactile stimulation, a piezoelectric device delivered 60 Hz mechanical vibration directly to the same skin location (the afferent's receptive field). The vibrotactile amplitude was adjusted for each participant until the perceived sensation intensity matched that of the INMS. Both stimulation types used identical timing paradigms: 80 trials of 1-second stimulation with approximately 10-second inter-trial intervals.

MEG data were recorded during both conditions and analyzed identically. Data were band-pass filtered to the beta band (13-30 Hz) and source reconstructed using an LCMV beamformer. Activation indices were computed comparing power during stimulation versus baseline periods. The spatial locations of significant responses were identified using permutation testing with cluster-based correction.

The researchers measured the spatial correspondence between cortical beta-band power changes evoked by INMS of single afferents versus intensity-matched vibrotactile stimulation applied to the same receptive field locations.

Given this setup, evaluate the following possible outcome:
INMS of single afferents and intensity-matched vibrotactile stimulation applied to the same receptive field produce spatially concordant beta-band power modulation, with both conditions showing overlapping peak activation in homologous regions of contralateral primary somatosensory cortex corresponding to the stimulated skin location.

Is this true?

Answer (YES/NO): YES